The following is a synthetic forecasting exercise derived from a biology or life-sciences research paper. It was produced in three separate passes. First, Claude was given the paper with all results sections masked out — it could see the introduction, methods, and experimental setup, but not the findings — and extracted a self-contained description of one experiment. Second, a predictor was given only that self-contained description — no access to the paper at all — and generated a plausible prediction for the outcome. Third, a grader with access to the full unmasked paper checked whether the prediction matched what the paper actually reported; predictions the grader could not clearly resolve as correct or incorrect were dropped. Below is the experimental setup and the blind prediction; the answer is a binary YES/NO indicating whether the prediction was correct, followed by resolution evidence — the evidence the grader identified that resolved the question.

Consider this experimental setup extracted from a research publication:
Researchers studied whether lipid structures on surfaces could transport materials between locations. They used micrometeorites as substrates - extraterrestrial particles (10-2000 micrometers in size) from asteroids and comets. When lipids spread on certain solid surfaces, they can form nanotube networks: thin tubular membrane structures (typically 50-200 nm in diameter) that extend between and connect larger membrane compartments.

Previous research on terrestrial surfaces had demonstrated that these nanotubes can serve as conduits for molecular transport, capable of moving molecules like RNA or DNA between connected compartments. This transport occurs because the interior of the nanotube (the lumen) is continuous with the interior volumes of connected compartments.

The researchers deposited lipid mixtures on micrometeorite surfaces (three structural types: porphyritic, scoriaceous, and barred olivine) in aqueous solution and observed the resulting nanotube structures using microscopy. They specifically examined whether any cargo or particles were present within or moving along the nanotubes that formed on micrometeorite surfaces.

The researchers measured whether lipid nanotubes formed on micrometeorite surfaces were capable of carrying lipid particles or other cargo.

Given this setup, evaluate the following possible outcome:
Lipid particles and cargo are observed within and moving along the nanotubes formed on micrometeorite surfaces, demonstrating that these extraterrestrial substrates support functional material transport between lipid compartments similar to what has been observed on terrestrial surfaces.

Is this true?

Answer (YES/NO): YES